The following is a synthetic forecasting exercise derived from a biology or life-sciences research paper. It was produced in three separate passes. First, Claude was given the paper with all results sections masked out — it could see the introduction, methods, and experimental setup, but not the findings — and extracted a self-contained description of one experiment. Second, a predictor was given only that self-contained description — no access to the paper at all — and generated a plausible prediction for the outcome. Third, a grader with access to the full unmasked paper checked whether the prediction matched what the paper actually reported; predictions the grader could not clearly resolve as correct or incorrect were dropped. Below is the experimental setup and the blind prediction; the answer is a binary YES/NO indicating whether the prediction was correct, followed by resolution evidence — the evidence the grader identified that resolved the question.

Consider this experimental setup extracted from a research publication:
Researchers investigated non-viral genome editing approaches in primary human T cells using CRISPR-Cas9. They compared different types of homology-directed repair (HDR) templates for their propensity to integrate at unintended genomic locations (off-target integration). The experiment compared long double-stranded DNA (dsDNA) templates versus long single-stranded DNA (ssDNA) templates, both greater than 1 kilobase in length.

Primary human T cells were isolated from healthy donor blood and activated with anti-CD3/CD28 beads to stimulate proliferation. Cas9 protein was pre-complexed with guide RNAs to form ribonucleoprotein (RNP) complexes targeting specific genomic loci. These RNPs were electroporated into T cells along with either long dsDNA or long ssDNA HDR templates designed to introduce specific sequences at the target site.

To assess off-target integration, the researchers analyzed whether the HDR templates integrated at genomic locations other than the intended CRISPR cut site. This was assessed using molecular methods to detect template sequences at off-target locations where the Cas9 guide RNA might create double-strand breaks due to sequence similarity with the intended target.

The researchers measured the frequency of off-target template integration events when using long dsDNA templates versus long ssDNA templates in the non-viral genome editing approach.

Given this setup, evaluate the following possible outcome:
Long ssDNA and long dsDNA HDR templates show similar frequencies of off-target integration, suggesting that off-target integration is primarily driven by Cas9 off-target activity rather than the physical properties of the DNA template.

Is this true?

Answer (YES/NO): NO